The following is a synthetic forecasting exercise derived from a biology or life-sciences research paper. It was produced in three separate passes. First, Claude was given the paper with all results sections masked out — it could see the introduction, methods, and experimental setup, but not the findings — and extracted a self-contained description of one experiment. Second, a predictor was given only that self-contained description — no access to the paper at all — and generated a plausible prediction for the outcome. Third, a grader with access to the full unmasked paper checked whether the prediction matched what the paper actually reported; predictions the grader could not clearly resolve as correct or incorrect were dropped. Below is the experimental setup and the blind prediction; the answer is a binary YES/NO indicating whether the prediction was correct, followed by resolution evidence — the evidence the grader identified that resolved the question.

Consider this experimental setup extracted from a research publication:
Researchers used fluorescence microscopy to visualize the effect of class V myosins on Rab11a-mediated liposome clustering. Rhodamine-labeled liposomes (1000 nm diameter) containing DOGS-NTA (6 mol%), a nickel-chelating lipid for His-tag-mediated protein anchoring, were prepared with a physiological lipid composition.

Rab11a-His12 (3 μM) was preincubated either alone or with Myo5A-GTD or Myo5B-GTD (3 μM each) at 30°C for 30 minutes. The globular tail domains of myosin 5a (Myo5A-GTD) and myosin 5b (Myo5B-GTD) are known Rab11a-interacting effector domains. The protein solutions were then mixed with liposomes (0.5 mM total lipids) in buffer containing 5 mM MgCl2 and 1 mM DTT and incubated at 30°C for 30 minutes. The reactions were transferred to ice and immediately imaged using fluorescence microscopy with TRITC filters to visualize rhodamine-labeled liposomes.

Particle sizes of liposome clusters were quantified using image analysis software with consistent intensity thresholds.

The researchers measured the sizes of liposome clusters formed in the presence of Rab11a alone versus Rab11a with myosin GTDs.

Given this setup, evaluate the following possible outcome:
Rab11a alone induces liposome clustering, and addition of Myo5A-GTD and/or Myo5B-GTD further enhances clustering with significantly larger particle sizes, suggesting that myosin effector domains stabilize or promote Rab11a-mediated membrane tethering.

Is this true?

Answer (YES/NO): YES